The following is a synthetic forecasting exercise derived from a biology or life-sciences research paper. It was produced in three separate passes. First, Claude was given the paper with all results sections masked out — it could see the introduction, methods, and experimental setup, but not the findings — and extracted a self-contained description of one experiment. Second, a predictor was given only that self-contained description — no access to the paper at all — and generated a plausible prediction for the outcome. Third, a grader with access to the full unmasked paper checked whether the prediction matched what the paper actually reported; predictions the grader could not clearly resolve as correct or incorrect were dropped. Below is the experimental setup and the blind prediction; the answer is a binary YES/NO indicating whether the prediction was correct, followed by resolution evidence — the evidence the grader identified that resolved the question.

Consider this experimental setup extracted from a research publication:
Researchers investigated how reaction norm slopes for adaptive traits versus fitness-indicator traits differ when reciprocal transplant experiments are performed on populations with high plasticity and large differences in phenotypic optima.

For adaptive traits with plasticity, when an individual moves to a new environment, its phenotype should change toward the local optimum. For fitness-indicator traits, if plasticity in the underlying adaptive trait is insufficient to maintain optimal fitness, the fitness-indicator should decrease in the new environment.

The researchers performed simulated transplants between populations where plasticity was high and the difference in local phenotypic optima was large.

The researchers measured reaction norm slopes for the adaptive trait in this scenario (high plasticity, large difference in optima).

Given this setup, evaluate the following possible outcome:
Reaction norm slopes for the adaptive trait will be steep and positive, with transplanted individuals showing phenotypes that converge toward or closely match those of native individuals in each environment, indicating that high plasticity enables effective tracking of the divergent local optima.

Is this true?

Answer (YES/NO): YES